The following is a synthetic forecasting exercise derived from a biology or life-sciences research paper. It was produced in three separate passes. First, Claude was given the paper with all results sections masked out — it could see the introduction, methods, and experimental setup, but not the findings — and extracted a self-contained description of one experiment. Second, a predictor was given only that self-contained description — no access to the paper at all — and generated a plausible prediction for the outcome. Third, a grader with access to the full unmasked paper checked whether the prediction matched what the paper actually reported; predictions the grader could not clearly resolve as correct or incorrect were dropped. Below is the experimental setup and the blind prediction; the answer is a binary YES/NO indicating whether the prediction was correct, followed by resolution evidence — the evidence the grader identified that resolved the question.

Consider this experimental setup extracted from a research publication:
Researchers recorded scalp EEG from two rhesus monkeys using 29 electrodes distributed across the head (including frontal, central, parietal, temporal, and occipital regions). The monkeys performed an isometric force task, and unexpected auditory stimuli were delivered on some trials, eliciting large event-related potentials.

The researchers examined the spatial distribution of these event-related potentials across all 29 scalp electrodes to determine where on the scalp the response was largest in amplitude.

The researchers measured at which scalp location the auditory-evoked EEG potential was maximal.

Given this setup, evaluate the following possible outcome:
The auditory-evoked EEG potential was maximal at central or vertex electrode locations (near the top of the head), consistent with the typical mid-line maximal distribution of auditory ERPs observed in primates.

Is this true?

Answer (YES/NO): YES